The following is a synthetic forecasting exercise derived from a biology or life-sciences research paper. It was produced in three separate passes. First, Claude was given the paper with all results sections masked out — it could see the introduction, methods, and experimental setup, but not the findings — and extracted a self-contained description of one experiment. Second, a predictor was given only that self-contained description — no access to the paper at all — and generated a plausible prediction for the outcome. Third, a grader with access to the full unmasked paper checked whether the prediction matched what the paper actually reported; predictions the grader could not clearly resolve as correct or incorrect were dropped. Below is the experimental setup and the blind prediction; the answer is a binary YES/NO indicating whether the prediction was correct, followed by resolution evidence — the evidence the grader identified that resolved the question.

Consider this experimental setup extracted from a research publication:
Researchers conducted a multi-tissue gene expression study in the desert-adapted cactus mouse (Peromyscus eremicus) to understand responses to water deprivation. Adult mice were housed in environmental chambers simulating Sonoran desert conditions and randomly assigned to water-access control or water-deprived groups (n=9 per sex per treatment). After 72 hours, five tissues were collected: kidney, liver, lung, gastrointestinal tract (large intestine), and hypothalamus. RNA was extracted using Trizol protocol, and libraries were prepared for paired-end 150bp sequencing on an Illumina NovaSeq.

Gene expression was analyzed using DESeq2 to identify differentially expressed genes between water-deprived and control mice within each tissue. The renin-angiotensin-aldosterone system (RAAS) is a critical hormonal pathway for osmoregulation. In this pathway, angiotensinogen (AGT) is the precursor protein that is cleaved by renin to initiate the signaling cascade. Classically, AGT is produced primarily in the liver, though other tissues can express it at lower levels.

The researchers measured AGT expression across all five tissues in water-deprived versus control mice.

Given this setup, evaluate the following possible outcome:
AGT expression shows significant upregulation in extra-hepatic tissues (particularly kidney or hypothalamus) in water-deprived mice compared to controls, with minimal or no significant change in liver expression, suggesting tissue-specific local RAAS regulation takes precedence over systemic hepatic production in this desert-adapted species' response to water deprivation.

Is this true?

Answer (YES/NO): NO